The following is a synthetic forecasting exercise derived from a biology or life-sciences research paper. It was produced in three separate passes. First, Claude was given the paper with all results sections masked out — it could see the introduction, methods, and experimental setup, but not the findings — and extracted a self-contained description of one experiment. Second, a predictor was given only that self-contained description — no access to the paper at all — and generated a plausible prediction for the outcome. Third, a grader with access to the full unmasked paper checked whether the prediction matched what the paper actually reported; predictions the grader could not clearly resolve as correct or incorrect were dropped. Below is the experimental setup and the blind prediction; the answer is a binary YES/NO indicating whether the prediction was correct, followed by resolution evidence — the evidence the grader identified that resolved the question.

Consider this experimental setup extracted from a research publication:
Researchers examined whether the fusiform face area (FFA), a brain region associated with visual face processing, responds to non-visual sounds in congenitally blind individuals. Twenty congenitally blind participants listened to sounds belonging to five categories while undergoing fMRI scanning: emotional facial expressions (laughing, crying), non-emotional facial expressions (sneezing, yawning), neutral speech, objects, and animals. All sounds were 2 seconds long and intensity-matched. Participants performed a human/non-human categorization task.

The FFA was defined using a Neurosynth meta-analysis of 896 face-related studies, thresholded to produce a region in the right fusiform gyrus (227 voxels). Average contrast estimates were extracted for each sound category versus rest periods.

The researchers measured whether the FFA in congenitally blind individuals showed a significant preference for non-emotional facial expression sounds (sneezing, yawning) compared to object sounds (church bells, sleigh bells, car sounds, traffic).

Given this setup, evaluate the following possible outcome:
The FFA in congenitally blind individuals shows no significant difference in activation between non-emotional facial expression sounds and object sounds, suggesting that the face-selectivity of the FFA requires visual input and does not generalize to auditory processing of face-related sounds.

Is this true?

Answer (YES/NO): NO